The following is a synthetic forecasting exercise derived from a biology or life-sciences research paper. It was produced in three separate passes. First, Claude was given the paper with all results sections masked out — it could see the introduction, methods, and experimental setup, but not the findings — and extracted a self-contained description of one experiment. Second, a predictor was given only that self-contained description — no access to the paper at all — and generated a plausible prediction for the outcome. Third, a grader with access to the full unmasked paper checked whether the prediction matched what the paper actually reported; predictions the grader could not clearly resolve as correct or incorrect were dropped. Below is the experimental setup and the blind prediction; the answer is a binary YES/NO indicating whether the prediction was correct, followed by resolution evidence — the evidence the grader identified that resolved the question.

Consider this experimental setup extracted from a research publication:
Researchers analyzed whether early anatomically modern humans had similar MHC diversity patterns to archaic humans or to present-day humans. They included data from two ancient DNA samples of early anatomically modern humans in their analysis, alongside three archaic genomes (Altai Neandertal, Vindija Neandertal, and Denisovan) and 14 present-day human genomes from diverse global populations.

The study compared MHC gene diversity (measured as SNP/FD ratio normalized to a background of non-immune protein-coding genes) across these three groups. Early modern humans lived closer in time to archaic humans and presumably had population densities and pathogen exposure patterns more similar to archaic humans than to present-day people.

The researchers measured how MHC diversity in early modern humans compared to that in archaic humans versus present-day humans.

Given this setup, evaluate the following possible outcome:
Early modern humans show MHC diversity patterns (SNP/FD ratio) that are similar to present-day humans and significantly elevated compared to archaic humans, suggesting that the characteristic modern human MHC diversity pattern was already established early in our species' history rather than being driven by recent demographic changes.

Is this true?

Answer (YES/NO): NO